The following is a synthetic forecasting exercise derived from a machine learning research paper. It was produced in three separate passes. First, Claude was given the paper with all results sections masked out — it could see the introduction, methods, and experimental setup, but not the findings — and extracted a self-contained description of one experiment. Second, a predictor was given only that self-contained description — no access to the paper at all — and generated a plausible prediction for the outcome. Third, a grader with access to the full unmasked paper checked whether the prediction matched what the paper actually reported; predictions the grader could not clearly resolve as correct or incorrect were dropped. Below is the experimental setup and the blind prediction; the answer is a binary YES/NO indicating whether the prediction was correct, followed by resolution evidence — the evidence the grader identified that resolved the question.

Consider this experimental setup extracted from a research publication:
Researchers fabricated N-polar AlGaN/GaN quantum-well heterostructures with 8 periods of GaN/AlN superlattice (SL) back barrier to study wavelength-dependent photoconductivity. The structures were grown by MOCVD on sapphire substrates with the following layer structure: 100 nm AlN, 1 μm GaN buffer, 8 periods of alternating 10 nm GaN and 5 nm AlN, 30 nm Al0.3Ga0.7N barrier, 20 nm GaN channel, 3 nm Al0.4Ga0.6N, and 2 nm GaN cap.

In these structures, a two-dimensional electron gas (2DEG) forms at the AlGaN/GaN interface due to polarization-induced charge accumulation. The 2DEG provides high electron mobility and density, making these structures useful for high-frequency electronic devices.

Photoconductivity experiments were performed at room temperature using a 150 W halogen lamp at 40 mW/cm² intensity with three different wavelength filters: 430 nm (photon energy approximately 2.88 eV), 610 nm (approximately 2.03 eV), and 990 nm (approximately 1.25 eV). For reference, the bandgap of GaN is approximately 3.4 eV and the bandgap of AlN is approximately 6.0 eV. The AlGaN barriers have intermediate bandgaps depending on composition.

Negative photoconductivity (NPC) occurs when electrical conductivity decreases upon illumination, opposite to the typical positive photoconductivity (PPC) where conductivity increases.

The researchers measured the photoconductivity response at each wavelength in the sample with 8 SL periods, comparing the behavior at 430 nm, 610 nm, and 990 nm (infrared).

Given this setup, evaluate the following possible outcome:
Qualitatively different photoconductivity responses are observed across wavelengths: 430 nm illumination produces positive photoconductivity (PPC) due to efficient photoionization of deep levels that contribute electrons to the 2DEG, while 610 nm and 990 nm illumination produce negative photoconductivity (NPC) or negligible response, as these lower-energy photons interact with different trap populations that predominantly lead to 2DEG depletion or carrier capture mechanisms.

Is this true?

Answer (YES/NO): NO